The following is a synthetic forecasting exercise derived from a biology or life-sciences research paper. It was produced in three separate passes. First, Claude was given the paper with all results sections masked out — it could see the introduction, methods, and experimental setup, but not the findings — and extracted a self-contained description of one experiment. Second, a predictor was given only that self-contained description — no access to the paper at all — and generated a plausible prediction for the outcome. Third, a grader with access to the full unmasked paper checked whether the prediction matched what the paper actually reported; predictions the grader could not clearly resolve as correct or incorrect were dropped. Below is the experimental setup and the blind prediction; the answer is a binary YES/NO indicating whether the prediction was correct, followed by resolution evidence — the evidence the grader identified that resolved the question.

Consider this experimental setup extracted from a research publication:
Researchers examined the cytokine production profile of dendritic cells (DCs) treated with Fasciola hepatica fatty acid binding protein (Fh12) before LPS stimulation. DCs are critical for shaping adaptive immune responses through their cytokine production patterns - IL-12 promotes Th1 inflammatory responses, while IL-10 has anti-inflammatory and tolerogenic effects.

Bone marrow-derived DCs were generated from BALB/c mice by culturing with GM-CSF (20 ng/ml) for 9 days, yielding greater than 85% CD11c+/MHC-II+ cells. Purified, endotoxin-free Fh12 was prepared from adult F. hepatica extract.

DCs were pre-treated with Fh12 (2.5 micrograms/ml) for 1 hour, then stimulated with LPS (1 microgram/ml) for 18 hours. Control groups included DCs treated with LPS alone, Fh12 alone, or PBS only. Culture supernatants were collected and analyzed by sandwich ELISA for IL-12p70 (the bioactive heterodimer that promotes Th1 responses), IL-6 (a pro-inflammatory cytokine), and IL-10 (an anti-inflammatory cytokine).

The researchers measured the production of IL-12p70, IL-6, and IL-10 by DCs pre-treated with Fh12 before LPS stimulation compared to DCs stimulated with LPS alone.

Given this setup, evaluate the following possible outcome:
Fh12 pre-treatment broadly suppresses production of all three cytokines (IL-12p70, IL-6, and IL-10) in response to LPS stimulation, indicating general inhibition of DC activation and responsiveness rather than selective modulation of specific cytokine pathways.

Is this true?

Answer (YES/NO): NO